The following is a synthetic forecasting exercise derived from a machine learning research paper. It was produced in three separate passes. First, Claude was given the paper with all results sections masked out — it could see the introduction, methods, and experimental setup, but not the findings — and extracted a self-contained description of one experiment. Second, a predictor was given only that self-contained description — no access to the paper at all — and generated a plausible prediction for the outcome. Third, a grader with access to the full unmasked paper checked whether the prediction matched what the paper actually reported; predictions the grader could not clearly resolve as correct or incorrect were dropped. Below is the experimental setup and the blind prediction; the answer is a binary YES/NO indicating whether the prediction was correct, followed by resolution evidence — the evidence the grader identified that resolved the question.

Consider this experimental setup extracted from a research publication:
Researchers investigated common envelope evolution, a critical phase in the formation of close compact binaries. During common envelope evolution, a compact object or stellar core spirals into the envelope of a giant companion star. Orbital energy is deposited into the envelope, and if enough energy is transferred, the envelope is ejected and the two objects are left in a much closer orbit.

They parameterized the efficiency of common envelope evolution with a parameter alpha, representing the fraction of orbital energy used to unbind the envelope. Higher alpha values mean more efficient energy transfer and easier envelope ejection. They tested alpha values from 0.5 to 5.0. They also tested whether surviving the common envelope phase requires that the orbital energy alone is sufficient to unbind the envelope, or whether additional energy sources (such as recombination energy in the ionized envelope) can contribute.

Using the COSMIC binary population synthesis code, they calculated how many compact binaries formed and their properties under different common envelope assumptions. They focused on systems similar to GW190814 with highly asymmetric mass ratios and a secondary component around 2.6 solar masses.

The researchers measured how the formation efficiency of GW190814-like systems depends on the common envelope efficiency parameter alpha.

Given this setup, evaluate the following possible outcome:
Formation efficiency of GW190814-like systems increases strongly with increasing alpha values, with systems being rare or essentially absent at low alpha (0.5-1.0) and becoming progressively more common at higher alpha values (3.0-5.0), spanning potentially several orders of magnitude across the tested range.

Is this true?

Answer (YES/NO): NO